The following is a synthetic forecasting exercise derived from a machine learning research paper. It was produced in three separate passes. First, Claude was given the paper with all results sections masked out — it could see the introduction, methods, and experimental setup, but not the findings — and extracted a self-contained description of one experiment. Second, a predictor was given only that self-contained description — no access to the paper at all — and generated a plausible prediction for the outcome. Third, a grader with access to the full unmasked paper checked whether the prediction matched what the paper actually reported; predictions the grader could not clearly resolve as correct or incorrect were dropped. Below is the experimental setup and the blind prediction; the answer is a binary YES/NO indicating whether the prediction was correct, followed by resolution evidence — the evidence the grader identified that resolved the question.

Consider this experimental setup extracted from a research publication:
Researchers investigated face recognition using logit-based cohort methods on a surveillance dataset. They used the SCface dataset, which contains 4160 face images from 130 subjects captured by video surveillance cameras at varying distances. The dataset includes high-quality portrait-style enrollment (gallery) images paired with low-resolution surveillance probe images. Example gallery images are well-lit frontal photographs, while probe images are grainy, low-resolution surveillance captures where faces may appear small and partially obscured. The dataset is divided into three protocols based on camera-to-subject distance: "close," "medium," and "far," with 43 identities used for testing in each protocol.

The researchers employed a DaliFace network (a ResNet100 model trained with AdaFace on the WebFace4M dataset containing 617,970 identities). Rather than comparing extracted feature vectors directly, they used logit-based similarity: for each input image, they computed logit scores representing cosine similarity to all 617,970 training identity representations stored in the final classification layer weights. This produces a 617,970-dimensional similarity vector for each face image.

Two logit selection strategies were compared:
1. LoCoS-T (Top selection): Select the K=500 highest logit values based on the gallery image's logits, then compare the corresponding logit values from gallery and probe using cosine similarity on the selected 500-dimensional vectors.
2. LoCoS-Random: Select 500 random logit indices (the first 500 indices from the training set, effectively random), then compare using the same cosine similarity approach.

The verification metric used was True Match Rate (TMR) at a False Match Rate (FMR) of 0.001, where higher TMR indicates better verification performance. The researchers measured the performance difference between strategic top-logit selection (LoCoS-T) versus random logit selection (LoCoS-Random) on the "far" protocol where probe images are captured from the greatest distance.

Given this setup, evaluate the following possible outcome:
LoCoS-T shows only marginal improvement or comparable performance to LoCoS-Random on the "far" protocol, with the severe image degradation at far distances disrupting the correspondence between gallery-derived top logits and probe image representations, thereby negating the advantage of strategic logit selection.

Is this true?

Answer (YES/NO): NO